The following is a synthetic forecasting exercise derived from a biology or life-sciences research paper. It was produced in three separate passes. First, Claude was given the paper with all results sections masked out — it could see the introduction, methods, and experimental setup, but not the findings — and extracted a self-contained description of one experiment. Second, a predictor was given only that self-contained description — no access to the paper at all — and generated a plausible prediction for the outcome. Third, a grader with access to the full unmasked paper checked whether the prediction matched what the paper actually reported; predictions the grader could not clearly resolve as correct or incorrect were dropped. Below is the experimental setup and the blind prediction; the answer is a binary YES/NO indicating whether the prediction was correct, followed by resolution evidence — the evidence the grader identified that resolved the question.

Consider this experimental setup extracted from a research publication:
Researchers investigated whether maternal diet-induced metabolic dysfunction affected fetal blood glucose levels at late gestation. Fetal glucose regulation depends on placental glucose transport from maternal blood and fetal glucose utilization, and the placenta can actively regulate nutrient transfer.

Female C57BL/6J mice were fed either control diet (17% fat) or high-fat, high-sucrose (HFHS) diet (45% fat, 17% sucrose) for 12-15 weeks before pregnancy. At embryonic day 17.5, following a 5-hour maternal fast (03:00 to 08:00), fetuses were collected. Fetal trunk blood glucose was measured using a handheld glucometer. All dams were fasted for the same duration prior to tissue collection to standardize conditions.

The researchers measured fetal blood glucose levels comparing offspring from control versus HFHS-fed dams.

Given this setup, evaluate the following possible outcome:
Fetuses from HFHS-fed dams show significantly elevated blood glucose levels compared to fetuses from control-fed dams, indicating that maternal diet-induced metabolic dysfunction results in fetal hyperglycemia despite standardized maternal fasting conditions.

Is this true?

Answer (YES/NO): NO